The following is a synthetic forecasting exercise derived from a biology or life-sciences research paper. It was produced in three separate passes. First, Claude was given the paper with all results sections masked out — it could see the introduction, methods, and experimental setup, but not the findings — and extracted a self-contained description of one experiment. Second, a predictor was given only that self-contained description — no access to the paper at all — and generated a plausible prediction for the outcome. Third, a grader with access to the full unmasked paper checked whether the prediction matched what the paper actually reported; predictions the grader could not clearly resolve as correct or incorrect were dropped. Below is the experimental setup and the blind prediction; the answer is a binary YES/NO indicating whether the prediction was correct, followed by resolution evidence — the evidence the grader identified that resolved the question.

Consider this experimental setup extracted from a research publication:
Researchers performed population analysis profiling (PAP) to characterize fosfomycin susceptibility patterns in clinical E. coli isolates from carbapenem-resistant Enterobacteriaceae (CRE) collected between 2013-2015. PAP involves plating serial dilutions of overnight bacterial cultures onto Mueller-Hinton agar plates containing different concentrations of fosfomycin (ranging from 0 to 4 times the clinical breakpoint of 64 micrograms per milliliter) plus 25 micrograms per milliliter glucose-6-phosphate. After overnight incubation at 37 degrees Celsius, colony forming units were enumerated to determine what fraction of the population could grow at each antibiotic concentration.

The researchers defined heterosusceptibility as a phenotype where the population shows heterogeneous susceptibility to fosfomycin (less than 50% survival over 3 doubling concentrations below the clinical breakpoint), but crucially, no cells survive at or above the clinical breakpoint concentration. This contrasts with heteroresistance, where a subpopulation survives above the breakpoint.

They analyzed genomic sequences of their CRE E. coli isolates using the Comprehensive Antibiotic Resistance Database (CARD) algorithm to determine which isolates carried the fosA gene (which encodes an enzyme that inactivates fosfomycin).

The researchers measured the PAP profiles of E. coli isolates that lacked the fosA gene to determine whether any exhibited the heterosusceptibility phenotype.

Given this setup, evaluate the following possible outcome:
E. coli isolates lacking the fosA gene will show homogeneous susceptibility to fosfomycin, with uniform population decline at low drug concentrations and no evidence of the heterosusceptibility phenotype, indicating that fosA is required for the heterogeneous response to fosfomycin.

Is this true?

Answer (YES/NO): NO